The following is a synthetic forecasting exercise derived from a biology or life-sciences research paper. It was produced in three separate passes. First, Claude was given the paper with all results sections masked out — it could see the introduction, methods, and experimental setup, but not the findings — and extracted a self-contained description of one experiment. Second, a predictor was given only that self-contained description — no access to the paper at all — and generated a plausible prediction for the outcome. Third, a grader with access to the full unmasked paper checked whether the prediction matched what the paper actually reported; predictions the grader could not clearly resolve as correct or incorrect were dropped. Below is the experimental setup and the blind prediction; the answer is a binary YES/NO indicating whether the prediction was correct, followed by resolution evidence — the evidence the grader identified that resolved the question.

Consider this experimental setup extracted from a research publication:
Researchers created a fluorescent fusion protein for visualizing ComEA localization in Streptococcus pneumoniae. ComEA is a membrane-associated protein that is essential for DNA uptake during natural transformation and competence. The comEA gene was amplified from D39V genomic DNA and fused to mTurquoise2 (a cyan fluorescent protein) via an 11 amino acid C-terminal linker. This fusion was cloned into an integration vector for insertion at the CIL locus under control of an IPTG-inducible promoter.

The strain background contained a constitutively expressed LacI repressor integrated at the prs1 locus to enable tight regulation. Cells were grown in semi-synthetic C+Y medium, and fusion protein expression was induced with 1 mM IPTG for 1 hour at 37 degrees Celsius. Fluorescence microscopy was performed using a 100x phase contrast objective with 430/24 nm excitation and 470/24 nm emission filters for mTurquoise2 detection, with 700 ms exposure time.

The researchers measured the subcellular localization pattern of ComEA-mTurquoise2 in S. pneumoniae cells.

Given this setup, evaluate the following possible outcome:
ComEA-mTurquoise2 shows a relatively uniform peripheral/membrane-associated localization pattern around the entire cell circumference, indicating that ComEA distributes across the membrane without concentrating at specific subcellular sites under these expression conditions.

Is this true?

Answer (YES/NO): NO